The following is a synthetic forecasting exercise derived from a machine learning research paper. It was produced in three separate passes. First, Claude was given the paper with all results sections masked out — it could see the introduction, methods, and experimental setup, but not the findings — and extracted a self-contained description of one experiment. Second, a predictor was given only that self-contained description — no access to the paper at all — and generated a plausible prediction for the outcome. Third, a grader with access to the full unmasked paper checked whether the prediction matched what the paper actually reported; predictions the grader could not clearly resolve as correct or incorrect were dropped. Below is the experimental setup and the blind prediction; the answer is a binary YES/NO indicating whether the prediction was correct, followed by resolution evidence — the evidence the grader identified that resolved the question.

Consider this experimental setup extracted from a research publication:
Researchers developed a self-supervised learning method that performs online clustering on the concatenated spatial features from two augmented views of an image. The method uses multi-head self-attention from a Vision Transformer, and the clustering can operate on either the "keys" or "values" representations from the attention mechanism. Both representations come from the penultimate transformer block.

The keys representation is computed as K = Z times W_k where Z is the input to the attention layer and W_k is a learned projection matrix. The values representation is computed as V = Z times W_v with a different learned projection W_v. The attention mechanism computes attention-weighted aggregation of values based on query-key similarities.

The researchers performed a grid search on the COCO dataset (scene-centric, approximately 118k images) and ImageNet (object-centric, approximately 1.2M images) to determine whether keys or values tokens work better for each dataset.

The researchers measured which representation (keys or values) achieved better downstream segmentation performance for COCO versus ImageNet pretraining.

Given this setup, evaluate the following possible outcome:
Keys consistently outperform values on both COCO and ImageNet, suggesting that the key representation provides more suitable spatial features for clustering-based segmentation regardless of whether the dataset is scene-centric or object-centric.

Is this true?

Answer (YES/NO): NO